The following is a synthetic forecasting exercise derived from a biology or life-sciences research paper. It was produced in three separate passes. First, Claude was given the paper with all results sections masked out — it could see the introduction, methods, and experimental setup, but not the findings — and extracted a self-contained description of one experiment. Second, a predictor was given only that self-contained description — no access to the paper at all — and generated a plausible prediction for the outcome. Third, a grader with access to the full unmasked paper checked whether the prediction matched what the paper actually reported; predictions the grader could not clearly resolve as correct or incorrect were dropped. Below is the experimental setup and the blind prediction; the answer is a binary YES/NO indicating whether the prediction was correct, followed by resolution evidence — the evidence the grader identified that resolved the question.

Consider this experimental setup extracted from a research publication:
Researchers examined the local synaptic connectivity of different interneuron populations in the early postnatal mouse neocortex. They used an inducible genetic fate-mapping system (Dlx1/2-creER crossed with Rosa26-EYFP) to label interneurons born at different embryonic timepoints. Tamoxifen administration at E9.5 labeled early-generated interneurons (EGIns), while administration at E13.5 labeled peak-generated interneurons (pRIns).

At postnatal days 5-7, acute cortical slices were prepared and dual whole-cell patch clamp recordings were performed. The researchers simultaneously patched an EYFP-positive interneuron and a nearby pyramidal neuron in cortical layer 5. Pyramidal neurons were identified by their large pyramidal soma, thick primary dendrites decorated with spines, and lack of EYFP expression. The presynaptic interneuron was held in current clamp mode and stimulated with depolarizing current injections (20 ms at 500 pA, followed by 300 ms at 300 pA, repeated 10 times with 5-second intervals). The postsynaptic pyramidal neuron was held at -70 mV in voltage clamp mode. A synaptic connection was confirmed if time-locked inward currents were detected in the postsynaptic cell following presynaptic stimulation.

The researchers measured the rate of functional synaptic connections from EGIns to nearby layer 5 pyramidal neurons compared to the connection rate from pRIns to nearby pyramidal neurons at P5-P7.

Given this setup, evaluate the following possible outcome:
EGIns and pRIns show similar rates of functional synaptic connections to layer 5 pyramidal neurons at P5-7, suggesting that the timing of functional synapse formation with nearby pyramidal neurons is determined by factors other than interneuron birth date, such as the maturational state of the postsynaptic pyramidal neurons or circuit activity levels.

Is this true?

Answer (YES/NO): NO